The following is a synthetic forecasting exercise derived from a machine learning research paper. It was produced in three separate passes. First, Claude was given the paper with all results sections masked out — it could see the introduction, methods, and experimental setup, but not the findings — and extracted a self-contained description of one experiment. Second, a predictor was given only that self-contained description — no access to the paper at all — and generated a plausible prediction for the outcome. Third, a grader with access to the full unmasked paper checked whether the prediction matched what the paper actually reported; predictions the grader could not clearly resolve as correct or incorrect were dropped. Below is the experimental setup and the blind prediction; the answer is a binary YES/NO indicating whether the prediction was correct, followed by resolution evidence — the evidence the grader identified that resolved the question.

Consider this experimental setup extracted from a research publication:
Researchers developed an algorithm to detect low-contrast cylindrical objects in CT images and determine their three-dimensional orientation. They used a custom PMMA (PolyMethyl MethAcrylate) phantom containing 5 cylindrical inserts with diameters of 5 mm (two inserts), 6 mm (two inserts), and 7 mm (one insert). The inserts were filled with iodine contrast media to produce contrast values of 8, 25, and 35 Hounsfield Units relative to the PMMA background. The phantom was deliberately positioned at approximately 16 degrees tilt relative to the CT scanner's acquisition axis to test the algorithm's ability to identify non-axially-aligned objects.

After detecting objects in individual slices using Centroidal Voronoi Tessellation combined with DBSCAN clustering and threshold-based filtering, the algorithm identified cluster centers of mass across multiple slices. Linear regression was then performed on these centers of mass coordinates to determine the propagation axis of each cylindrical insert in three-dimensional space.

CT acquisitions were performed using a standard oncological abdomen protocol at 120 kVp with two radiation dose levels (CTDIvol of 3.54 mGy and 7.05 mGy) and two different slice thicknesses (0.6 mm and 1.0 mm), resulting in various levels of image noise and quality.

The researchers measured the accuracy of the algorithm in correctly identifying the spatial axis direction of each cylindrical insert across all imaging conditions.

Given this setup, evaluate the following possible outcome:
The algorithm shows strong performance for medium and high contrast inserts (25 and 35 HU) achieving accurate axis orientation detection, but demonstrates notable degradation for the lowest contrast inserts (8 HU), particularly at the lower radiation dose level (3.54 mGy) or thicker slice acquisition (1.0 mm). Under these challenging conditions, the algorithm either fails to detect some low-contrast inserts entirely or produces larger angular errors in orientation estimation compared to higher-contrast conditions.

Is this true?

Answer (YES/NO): NO